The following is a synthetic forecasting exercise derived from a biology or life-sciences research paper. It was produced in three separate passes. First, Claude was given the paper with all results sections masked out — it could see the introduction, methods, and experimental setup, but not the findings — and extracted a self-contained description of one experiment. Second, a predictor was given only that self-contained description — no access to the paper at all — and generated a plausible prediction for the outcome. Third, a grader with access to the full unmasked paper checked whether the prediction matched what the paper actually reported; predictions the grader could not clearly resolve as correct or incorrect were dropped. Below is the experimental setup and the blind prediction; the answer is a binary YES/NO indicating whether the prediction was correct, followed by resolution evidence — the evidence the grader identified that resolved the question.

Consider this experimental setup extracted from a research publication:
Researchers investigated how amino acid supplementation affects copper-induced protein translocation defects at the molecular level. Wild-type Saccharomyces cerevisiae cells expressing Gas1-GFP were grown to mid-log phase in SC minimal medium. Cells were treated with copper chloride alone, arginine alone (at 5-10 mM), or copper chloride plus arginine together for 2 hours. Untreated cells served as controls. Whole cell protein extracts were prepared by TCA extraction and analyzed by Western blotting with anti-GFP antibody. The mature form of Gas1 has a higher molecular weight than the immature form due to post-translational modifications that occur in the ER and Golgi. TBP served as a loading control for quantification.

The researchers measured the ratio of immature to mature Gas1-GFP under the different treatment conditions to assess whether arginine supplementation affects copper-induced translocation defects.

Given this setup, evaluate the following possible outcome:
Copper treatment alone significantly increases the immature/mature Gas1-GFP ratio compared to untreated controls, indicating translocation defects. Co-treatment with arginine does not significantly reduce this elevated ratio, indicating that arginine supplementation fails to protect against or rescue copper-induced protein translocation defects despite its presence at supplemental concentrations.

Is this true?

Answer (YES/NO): NO